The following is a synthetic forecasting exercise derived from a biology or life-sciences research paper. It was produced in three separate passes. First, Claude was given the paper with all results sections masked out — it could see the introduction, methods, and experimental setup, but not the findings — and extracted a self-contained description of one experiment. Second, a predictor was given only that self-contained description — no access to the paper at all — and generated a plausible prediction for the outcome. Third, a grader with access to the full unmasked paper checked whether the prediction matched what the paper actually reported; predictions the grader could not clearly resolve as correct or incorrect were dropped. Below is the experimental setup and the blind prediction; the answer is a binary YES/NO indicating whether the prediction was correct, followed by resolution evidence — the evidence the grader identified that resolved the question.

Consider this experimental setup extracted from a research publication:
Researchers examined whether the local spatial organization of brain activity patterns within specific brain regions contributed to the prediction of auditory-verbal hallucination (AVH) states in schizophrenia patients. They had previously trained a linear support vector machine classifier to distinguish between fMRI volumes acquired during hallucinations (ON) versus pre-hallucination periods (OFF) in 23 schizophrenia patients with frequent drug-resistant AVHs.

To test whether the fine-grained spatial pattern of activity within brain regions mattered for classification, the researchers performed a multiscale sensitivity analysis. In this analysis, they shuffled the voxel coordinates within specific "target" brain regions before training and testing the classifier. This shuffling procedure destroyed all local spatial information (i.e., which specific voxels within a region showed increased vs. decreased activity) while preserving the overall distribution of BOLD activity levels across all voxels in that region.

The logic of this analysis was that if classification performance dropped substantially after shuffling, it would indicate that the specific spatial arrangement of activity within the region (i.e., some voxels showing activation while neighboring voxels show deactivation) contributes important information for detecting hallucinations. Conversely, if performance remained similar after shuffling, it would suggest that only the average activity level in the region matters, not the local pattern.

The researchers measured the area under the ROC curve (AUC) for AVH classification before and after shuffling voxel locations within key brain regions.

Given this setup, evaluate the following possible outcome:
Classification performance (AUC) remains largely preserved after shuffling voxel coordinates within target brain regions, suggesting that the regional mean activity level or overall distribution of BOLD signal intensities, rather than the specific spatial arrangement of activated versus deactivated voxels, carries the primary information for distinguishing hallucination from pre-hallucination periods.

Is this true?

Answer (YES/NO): NO